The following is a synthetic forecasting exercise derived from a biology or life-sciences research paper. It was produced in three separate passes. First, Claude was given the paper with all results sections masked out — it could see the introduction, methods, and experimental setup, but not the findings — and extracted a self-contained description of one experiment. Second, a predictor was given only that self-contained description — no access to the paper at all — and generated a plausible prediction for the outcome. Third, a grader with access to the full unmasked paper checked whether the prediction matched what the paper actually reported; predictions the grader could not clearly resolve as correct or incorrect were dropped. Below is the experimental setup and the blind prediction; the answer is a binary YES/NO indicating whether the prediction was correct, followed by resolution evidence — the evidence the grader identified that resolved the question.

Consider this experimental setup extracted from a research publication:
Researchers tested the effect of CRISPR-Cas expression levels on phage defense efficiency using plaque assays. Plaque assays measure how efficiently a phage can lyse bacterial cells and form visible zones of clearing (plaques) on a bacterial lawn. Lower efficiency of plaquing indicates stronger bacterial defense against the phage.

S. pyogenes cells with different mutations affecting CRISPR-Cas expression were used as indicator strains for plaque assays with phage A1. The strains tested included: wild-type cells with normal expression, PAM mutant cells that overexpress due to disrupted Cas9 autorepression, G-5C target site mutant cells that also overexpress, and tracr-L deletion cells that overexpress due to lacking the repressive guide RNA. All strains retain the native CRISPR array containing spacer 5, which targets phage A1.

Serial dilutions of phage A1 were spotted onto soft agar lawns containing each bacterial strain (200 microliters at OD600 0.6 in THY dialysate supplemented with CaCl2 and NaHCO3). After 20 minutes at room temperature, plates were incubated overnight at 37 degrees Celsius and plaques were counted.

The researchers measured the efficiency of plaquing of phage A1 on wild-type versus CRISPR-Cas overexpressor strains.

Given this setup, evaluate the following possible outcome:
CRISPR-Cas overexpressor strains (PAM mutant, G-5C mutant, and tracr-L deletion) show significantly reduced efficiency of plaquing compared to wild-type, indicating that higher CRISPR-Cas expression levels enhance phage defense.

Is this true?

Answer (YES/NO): YES